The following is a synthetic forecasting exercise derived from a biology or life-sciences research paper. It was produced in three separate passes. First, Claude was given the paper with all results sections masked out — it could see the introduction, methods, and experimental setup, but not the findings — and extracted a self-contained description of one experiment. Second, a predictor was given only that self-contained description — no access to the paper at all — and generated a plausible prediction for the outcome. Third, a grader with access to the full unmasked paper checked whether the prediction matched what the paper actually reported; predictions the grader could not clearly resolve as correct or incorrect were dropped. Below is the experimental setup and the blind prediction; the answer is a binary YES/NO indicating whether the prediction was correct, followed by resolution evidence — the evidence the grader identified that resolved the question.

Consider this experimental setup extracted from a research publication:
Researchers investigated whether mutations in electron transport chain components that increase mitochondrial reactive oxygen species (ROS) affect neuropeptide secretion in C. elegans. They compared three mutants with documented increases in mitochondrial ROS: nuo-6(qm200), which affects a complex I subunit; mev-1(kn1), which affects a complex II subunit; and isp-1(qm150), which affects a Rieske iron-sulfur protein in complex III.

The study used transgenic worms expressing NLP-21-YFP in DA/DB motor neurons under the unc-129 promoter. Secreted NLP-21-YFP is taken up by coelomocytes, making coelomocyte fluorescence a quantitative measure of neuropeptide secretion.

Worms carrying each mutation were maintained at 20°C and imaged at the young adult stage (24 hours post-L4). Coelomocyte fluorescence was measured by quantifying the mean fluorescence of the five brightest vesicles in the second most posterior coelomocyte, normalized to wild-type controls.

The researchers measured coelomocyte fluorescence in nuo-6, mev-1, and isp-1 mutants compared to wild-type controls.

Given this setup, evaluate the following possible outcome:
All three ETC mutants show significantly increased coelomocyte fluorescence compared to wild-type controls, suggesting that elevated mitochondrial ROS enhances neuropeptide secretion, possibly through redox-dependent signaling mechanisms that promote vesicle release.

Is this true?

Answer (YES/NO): NO